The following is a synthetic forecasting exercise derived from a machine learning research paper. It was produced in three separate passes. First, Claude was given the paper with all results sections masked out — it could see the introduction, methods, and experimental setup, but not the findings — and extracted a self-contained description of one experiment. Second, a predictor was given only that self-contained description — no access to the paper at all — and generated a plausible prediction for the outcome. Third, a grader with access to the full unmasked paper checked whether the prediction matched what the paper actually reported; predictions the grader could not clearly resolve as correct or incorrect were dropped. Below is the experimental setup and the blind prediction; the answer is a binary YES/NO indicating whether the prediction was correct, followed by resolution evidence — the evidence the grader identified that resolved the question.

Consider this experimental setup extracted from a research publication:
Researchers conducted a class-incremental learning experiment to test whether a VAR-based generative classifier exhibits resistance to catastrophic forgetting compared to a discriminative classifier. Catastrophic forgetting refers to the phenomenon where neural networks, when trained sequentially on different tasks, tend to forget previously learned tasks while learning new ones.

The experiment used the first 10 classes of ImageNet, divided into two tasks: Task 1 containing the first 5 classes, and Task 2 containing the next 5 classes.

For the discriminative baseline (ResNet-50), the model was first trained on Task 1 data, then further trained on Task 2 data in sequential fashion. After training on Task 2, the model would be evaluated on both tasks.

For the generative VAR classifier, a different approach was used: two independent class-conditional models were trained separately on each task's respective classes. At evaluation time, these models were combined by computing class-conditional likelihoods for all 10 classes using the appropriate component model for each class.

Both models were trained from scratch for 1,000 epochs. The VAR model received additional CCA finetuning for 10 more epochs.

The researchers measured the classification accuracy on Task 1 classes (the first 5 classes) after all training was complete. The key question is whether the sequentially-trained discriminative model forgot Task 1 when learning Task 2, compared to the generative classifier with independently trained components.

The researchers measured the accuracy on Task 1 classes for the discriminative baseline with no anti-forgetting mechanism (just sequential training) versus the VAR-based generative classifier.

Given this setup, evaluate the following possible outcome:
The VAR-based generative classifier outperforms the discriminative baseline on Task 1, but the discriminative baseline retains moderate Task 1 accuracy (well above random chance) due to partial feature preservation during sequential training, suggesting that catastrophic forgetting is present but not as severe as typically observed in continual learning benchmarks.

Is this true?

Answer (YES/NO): NO